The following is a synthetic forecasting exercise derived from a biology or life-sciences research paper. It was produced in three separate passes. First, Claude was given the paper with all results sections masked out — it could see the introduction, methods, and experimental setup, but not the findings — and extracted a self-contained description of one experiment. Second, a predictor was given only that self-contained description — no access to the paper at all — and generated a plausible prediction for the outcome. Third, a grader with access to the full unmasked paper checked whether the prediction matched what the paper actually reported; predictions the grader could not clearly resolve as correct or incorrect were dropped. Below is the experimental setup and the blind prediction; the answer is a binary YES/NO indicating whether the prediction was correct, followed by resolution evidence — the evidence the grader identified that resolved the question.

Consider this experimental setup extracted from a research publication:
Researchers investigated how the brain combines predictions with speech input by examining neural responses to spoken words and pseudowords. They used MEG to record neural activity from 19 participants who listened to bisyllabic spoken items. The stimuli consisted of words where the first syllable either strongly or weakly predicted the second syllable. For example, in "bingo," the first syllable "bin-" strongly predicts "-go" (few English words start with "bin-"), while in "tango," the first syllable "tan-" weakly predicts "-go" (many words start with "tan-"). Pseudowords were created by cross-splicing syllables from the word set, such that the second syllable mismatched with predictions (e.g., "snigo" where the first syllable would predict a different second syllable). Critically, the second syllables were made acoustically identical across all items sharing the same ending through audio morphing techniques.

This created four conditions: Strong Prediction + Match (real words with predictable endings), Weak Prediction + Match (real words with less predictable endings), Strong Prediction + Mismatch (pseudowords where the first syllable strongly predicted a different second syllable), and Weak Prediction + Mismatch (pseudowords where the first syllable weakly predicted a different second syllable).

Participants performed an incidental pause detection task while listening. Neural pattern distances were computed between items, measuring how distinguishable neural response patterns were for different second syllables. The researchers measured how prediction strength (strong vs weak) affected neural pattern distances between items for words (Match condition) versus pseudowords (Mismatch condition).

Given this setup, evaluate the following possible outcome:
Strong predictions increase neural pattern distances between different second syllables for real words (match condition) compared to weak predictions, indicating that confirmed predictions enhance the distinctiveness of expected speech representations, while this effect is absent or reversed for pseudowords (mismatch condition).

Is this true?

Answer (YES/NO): NO